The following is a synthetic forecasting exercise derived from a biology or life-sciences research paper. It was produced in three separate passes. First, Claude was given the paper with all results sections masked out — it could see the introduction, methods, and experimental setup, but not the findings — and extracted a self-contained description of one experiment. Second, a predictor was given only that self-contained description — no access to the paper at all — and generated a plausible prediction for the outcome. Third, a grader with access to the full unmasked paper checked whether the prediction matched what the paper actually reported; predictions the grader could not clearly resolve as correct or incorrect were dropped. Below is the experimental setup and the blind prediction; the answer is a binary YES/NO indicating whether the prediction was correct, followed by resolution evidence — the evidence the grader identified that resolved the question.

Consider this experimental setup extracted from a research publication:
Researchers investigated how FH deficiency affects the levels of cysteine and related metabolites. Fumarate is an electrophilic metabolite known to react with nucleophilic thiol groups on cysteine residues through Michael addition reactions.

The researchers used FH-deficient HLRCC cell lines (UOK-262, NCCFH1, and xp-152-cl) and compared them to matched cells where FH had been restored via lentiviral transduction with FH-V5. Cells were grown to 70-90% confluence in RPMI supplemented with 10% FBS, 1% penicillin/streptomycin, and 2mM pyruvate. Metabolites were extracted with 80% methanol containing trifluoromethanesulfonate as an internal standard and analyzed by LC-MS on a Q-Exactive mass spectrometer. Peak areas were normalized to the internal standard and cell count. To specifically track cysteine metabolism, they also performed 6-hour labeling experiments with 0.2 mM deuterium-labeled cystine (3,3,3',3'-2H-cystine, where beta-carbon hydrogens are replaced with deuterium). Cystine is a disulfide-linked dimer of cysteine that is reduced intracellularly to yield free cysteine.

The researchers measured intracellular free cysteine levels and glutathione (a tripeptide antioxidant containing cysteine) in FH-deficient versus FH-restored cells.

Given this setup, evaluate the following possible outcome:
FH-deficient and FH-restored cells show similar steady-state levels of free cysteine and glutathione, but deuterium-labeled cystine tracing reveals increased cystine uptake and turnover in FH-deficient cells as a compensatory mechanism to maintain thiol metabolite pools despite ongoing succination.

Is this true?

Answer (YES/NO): NO